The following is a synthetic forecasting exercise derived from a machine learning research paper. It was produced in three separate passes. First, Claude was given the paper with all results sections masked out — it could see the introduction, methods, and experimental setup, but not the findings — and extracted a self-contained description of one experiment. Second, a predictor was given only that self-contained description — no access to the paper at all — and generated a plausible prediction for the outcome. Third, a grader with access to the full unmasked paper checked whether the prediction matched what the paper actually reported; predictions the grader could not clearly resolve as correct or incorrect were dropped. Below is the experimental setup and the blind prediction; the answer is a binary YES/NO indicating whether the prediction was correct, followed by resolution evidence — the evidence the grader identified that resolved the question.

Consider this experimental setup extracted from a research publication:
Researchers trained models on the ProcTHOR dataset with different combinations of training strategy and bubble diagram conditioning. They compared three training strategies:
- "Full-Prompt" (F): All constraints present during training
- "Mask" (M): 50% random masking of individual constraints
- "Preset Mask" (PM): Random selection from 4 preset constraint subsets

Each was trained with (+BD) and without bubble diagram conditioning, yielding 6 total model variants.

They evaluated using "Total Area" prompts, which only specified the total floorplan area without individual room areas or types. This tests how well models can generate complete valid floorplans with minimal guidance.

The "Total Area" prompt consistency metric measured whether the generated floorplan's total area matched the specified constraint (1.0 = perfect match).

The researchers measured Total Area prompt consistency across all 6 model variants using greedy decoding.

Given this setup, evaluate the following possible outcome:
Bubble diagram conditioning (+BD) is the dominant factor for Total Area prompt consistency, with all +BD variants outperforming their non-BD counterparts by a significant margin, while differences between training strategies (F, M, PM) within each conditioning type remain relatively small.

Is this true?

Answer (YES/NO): NO